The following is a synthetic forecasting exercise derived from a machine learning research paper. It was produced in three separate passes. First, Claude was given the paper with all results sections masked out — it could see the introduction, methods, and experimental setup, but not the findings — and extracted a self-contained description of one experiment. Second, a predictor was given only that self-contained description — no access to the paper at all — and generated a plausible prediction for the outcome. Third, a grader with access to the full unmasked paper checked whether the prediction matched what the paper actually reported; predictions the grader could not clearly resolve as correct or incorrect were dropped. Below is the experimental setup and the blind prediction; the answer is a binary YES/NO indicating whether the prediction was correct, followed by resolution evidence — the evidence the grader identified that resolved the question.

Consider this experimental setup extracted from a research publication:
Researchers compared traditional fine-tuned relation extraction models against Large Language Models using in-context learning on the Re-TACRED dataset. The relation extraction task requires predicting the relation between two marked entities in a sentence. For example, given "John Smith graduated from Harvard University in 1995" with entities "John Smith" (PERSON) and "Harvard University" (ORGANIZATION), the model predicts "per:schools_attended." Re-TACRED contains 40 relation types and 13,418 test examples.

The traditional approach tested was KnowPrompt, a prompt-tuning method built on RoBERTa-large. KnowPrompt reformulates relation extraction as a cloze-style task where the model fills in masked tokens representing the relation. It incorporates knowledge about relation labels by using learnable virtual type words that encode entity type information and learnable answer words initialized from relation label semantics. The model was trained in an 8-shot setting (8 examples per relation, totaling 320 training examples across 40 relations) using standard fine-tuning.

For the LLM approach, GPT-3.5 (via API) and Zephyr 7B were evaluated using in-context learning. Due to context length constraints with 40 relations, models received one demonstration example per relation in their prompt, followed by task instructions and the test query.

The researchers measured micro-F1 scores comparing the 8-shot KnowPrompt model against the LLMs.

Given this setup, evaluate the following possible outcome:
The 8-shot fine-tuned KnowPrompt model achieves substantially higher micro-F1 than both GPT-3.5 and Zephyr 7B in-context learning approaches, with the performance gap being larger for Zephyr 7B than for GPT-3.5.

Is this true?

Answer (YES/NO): YES